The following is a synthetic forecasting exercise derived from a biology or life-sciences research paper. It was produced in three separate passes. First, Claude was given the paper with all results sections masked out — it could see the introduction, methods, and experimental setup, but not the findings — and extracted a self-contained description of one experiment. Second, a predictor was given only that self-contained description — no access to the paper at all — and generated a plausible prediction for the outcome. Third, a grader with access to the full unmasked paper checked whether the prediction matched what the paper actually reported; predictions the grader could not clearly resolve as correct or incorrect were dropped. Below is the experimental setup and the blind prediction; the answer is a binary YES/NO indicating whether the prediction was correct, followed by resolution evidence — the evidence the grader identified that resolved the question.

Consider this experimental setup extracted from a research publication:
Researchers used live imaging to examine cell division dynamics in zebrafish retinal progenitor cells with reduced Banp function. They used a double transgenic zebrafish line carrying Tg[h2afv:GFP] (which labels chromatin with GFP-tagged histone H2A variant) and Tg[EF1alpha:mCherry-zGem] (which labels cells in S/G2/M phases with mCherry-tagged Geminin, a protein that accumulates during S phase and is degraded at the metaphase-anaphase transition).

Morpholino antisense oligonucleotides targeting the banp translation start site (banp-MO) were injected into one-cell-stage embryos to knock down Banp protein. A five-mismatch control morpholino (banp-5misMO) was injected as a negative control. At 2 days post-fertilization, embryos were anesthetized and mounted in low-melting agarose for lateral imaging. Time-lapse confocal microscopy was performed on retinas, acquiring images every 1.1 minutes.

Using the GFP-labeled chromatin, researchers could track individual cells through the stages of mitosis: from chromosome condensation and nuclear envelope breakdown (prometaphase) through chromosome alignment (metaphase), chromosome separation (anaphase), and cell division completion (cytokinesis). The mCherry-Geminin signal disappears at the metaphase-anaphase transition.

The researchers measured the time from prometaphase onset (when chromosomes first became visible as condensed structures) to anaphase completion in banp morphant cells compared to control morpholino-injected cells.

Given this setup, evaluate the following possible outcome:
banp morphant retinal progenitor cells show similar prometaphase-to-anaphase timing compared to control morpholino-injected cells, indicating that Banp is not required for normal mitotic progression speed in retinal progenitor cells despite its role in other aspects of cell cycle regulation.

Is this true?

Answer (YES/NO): NO